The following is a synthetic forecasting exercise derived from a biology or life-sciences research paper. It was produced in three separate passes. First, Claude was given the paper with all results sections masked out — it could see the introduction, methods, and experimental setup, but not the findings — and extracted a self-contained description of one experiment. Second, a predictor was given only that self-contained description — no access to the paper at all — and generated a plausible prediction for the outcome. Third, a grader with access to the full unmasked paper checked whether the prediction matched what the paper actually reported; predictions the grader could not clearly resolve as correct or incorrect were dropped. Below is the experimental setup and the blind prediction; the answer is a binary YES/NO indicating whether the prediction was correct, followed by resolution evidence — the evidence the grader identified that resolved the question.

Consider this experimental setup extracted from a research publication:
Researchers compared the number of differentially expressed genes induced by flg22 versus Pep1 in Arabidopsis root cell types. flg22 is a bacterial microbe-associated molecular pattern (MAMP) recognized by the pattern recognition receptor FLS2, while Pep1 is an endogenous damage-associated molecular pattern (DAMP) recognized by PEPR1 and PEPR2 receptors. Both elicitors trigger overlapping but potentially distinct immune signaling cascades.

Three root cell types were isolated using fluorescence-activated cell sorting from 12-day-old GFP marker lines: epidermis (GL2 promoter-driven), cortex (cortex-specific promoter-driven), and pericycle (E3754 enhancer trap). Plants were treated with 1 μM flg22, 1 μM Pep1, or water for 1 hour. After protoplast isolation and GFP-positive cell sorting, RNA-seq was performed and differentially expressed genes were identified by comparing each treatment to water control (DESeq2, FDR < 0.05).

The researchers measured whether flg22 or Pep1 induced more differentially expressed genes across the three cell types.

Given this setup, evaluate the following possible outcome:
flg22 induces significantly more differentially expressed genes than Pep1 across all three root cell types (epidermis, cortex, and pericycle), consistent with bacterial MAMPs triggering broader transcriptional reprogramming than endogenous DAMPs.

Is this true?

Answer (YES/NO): NO